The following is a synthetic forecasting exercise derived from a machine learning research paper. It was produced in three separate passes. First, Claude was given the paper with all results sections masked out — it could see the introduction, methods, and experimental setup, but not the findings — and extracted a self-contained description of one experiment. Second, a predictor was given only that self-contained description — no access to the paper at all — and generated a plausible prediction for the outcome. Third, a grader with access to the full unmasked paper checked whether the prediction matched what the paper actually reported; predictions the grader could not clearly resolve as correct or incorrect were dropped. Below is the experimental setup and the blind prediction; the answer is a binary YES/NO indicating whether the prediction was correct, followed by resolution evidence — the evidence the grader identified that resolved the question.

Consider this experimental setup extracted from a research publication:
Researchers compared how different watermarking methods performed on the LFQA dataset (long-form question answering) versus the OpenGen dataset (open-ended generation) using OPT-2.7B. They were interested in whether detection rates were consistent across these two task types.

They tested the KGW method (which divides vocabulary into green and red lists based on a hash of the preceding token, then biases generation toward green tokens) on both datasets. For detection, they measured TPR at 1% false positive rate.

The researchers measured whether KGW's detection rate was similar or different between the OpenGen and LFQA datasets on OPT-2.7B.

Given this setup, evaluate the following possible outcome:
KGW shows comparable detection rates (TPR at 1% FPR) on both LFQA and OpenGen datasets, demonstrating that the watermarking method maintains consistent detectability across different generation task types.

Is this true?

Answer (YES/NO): YES